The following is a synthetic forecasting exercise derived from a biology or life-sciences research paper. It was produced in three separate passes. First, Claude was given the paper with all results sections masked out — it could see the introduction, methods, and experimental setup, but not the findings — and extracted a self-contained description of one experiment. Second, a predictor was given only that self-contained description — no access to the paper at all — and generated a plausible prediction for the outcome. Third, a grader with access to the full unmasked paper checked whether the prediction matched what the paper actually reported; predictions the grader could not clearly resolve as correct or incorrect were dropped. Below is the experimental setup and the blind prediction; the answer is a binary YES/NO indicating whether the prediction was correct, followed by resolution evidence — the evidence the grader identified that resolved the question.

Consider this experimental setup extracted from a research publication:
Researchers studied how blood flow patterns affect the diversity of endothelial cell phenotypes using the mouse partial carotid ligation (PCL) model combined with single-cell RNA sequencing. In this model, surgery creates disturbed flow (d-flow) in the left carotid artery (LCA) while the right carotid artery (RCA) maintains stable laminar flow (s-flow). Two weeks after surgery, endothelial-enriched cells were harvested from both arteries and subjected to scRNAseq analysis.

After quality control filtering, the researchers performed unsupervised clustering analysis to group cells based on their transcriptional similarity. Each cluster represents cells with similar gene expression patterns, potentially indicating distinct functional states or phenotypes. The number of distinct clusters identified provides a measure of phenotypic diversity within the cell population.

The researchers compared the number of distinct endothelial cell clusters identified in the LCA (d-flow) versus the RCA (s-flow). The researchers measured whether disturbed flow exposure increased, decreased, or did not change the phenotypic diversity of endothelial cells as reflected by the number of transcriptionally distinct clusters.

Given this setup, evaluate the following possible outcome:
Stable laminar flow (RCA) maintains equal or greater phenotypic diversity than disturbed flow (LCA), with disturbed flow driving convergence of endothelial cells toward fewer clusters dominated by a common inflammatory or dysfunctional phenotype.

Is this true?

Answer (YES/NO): NO